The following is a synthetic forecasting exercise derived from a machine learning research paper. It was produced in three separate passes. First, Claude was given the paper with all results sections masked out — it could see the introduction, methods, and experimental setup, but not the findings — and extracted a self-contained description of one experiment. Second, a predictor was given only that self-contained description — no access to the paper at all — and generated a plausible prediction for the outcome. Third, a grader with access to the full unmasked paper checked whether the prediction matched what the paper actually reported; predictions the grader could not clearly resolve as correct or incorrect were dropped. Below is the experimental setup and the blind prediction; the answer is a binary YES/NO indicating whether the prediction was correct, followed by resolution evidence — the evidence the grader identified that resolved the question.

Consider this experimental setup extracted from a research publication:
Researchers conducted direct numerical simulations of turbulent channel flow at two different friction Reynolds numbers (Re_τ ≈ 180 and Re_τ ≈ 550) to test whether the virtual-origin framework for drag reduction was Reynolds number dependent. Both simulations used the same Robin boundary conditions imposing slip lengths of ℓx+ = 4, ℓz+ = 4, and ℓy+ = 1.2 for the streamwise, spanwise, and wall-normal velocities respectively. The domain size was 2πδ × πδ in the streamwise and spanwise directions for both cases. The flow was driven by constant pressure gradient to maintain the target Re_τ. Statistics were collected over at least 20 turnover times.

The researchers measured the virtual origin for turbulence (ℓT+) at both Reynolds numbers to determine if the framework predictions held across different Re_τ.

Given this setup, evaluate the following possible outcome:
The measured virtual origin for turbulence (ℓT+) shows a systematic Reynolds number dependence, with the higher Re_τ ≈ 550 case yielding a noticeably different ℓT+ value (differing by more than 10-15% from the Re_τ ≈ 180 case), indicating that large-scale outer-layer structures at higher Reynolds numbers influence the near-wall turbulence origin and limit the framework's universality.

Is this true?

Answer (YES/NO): NO